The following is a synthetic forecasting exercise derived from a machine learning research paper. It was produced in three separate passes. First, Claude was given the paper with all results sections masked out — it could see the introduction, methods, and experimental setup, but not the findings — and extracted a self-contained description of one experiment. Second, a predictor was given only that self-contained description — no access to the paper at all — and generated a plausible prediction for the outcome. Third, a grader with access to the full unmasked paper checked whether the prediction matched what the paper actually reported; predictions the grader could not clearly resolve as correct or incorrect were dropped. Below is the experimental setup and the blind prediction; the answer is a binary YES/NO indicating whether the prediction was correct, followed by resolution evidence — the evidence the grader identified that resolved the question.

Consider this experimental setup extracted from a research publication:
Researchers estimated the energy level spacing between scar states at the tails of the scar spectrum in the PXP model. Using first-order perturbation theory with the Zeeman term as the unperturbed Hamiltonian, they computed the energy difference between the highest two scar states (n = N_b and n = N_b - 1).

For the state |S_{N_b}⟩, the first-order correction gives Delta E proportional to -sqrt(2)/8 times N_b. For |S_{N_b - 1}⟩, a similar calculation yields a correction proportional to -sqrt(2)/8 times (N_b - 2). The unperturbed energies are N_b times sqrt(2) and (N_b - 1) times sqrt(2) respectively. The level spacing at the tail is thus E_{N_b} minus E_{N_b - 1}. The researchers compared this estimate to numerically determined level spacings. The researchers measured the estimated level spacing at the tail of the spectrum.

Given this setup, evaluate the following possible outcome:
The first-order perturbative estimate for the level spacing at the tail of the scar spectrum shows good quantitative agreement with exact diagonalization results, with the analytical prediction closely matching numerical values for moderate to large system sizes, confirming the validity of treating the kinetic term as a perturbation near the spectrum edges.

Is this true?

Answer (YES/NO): YES